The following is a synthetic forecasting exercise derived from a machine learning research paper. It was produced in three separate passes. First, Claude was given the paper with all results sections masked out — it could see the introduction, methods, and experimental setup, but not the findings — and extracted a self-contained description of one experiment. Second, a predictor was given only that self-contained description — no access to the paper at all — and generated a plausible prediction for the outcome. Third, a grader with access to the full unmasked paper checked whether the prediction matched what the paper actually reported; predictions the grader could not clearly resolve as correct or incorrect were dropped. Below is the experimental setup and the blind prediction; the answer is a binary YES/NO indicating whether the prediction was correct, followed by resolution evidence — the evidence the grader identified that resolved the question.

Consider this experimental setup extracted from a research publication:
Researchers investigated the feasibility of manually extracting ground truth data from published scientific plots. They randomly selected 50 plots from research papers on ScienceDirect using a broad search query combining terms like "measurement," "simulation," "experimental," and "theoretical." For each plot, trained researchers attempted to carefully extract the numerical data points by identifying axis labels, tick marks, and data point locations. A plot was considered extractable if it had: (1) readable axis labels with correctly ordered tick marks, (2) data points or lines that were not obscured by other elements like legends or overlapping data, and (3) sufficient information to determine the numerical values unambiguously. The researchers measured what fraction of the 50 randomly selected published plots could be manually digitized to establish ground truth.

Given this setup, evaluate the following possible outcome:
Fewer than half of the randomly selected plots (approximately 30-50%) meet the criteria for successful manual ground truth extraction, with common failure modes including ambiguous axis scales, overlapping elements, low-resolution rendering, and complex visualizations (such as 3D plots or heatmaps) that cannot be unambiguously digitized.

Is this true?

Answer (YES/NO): NO